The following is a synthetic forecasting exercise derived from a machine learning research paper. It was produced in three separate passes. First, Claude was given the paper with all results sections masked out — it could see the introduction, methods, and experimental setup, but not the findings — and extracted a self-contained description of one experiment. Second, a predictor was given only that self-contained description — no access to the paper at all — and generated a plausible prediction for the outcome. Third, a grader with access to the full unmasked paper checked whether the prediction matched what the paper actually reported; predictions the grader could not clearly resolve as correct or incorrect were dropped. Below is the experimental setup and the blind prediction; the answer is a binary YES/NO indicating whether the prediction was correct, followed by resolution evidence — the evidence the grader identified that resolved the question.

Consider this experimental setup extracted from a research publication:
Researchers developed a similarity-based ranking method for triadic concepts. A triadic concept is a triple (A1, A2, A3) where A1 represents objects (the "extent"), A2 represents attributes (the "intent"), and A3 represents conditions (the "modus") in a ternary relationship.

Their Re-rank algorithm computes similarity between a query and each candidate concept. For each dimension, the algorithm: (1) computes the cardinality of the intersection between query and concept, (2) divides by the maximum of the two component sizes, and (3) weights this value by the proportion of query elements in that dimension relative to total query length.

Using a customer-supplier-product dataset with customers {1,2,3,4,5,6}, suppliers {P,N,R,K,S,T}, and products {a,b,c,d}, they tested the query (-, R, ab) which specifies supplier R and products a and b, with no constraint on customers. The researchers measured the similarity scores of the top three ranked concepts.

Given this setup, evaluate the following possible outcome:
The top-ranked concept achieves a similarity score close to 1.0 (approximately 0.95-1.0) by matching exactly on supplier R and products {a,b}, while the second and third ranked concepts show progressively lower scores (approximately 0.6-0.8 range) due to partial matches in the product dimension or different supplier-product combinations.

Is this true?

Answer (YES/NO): NO